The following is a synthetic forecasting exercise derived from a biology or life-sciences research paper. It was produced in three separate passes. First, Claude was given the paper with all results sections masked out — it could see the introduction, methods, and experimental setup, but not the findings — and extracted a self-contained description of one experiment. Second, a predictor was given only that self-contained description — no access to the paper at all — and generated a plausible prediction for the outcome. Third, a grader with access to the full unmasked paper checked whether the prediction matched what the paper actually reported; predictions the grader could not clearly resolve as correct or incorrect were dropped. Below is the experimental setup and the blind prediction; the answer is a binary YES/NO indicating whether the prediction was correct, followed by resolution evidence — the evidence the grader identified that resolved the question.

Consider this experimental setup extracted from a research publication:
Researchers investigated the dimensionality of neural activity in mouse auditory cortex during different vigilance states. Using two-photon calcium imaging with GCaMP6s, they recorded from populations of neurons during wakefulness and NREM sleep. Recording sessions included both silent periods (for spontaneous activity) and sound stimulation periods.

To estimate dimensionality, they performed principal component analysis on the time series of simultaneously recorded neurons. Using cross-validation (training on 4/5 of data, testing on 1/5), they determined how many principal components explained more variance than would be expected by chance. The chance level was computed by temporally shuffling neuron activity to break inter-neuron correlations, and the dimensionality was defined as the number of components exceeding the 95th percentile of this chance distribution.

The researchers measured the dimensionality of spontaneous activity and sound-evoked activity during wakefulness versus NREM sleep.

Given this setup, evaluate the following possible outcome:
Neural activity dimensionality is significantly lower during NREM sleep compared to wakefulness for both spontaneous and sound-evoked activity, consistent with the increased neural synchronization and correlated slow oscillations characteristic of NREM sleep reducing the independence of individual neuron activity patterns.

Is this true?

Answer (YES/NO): NO